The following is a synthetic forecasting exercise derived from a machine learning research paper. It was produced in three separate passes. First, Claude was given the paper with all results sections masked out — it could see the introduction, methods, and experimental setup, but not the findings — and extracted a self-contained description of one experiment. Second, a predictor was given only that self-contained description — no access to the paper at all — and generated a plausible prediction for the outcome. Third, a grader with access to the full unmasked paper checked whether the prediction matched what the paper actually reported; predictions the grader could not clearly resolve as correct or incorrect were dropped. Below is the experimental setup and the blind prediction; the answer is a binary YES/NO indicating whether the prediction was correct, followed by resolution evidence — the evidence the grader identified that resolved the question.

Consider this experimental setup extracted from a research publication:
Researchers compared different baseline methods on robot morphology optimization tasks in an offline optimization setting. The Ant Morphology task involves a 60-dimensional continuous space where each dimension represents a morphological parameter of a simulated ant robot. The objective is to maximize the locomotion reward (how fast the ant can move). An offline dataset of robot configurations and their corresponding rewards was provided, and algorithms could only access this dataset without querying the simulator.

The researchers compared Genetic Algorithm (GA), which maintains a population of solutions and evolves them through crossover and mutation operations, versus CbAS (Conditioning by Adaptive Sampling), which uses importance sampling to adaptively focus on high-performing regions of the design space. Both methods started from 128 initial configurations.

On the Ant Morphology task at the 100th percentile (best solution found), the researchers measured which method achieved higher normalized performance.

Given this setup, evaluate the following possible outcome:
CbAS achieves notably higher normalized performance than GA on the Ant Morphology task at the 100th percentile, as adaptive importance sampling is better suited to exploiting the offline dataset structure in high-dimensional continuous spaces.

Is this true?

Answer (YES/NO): YES